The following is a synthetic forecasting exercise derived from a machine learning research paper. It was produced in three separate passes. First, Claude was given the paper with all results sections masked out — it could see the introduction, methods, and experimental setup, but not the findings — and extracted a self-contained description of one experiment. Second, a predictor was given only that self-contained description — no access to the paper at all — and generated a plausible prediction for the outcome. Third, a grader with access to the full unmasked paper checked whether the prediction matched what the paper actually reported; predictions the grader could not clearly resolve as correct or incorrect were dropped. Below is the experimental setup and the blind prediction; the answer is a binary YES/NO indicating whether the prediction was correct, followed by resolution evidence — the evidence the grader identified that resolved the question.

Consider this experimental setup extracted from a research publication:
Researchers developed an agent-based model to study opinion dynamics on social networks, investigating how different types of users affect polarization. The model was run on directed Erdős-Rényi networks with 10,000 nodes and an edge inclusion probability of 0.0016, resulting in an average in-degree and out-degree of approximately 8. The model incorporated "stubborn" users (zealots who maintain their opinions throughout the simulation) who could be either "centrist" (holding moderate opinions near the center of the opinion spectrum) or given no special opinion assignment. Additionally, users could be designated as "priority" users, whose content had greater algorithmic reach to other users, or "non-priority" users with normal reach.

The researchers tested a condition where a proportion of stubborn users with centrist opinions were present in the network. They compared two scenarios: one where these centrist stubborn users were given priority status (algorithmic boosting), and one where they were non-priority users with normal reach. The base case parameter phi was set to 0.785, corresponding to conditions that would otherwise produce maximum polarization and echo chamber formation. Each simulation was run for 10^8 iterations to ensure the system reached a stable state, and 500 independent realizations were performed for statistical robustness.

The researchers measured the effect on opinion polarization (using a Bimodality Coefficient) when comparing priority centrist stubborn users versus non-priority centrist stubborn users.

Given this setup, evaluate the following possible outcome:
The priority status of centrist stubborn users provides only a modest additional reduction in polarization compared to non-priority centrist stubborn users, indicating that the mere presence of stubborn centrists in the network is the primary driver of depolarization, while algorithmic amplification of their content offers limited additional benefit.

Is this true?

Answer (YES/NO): NO